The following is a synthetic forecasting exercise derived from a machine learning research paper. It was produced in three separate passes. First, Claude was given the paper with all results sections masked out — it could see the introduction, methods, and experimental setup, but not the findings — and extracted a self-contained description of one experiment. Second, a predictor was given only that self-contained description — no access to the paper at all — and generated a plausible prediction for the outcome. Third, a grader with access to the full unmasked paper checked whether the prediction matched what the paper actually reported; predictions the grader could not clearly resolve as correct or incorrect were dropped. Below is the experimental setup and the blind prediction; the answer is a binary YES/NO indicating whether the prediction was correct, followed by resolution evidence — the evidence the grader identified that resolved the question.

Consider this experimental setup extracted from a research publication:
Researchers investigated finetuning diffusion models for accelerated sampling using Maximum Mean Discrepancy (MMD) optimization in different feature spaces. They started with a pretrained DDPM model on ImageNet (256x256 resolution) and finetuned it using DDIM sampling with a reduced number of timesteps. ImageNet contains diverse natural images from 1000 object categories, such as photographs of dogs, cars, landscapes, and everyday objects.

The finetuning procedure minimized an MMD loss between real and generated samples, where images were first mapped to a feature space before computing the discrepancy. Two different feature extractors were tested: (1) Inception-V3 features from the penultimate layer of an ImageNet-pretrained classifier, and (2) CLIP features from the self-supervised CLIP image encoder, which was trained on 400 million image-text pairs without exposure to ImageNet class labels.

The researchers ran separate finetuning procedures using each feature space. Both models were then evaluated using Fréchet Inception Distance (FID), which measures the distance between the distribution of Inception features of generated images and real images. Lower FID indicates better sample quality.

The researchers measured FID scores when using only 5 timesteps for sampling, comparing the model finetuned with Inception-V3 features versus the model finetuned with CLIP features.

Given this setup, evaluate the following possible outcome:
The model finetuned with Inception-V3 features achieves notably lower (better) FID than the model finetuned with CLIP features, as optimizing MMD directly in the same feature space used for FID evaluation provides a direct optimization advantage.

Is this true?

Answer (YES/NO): NO